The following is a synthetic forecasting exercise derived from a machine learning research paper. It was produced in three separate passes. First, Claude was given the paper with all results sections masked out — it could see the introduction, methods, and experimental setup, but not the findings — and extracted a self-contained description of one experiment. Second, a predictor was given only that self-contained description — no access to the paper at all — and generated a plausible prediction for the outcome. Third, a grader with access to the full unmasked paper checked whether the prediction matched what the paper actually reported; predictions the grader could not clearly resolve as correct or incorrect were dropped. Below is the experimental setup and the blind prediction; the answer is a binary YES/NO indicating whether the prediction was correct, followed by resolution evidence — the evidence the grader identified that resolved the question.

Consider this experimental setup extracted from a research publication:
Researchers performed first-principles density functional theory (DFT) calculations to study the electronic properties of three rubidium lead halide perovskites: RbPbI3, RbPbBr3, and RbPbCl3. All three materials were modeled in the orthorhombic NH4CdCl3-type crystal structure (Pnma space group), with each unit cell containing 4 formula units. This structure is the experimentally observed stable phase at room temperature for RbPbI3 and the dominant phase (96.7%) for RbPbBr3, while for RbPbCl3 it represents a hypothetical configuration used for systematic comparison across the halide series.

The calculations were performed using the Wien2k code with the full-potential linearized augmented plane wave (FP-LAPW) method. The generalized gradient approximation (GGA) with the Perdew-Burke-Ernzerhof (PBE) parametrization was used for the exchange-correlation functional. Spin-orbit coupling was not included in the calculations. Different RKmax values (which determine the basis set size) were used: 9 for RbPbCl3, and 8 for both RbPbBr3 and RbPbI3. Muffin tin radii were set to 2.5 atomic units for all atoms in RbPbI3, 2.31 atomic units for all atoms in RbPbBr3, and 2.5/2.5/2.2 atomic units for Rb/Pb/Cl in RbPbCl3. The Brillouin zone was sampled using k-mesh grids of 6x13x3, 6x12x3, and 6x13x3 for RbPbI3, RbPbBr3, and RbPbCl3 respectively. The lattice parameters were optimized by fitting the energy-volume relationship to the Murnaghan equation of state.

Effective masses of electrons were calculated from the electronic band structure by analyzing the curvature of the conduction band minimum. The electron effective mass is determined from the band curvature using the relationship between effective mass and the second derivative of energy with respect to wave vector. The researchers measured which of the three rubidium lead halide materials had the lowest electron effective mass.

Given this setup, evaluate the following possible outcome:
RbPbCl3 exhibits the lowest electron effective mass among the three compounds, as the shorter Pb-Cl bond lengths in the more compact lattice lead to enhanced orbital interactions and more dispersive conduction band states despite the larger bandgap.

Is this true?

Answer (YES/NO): NO